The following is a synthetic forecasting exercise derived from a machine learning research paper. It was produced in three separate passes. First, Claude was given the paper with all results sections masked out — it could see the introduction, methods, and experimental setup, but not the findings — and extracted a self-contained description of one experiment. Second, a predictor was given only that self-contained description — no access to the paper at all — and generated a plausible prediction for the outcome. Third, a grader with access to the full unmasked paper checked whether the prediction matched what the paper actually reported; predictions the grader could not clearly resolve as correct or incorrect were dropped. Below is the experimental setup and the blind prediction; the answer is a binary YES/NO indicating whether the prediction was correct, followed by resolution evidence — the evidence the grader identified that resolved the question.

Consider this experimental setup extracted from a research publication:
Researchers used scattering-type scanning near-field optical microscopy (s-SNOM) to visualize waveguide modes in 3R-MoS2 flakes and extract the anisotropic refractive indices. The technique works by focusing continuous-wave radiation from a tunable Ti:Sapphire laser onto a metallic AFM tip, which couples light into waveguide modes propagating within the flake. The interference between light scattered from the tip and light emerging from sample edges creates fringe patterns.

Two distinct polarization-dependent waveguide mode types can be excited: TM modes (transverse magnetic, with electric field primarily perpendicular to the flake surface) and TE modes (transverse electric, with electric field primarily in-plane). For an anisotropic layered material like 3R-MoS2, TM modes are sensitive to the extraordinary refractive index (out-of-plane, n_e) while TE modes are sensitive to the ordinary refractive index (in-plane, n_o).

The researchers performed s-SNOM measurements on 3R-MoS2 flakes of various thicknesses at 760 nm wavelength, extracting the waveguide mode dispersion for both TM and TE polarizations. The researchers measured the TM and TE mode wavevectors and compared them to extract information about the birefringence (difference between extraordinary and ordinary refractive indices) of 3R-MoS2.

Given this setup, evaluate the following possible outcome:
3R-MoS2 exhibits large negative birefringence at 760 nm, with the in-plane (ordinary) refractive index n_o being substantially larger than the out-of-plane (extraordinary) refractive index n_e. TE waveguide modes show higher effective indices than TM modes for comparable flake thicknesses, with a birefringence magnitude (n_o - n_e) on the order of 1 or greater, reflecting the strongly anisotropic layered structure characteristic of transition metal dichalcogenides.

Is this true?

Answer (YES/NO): YES